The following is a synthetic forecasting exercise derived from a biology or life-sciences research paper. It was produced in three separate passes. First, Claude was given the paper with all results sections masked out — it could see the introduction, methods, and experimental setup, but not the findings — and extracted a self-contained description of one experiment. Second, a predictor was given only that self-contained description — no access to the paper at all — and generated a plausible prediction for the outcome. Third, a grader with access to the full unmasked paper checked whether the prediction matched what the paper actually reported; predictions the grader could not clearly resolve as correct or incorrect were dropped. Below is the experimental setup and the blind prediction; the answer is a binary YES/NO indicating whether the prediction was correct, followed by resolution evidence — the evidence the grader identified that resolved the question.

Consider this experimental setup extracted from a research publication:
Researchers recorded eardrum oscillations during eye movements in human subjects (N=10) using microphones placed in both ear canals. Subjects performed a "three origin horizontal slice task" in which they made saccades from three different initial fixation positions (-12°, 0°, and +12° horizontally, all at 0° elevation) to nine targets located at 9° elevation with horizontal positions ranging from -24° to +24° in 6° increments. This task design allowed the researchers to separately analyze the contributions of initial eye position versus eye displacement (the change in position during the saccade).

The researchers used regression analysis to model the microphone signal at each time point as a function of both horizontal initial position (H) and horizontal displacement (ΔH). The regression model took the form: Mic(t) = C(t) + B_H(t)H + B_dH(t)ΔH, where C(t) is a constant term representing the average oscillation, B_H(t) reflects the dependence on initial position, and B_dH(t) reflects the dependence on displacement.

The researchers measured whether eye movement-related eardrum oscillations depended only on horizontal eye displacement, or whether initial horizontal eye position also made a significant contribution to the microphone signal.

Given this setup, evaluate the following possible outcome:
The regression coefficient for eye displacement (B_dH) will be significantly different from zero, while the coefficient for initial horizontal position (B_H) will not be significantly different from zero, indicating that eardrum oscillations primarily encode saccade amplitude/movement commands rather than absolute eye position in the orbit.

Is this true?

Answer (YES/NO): NO